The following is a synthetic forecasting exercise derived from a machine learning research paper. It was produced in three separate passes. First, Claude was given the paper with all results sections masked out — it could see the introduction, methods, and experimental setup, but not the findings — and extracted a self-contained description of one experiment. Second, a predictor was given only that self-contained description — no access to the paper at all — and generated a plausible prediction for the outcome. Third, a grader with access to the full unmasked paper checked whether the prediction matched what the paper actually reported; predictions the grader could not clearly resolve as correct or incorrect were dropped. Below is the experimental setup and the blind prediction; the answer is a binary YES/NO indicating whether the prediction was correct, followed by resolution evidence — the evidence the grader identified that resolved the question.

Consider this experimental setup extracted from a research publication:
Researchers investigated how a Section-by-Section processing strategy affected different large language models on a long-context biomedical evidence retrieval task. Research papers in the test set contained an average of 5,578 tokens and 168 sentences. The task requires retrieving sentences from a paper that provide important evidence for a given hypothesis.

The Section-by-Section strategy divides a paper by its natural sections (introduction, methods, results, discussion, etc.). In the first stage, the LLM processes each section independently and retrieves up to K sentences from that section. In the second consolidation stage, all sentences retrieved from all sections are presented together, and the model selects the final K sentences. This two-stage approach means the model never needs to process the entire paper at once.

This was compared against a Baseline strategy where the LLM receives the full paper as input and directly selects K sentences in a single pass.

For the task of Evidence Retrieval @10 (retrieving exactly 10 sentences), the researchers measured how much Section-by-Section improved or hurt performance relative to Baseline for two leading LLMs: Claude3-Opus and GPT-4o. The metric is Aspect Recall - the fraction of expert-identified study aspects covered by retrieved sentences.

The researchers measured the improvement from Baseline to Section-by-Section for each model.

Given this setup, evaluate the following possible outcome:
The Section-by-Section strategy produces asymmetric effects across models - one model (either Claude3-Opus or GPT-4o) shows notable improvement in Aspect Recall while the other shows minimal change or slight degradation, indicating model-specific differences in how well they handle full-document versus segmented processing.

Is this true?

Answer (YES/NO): YES